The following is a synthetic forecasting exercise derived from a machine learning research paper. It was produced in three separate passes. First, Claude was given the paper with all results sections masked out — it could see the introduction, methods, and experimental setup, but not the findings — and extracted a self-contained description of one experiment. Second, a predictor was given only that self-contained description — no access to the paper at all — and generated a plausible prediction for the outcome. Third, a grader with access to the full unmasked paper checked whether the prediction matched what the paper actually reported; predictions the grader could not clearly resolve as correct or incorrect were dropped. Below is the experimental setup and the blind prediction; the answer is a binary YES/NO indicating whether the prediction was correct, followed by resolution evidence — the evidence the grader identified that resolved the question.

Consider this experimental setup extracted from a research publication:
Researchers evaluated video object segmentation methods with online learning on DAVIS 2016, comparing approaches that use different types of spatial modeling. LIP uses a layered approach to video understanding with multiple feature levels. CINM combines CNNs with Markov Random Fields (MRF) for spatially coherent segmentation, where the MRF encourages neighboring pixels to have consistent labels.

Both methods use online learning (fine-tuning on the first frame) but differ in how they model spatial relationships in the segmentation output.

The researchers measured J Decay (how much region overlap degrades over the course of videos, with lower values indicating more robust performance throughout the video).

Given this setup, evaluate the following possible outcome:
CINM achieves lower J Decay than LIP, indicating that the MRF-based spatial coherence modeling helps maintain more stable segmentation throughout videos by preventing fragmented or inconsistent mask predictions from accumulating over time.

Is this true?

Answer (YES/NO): NO